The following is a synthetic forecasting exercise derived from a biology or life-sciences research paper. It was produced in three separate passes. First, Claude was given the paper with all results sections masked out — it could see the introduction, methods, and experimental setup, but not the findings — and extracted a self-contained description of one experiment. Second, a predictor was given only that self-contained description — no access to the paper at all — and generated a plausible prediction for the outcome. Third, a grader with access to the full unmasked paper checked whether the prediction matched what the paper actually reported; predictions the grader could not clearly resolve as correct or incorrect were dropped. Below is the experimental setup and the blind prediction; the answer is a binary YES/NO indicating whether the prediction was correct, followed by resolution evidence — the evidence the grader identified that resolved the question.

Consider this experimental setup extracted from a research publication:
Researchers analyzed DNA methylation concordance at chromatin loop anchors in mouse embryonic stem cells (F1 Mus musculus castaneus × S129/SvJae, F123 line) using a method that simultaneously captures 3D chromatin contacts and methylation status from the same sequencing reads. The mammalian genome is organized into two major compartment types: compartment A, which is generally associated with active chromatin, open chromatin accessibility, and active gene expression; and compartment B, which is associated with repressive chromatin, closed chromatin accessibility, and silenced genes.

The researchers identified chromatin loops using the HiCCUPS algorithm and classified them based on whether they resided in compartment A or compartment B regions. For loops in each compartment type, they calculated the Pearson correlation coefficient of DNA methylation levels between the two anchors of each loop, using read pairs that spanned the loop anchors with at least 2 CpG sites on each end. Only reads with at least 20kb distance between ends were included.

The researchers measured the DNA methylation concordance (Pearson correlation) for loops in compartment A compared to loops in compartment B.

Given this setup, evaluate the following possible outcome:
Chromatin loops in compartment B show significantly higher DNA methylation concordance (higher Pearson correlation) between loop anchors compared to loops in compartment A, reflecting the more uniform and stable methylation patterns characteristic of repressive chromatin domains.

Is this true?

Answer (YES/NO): NO